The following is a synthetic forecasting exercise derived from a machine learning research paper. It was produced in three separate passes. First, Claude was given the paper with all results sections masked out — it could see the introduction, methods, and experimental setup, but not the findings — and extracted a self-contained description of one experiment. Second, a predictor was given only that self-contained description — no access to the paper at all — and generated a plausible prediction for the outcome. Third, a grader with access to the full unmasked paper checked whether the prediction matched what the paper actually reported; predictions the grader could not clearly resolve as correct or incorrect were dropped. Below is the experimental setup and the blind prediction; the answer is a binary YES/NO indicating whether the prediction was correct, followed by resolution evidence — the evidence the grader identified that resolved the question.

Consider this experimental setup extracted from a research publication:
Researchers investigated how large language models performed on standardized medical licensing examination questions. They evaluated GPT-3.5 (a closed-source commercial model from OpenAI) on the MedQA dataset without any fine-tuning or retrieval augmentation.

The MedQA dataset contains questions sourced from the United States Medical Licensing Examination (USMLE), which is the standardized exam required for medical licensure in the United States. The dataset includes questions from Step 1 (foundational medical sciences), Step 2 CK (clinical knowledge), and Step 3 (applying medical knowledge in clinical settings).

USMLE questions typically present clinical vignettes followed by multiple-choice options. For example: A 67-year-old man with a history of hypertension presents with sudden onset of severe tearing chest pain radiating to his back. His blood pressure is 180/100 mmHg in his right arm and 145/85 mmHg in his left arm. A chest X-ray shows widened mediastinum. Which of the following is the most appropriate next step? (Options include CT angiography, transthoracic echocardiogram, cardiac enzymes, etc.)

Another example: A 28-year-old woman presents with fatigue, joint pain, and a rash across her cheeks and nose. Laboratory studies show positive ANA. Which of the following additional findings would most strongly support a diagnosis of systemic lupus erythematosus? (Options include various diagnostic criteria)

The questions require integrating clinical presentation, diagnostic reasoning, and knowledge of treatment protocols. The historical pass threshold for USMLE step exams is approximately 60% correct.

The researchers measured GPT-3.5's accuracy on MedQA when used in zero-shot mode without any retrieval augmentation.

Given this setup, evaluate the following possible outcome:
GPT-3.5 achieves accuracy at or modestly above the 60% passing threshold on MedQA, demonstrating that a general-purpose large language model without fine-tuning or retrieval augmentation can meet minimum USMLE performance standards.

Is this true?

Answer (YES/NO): NO